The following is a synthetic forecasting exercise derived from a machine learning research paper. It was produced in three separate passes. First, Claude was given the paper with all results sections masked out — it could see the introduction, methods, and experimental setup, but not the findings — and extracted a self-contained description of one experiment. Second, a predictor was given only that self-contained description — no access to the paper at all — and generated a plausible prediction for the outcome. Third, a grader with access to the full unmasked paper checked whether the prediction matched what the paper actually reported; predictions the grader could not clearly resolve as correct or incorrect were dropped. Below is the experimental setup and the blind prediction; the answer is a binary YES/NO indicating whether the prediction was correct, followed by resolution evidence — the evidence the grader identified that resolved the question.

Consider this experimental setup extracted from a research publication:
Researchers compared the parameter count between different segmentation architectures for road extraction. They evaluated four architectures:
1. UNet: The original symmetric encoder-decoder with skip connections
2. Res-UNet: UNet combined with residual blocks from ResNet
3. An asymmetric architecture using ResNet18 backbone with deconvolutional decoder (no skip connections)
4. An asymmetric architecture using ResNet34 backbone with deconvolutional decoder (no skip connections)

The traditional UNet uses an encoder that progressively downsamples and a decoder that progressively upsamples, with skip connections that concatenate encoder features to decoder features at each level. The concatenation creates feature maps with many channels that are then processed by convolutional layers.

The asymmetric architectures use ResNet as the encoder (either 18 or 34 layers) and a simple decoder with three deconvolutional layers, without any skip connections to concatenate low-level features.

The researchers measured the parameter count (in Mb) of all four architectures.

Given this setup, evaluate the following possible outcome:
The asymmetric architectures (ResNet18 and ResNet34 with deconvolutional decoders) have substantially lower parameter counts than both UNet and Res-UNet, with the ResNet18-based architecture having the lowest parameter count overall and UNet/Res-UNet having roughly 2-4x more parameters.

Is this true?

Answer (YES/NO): NO